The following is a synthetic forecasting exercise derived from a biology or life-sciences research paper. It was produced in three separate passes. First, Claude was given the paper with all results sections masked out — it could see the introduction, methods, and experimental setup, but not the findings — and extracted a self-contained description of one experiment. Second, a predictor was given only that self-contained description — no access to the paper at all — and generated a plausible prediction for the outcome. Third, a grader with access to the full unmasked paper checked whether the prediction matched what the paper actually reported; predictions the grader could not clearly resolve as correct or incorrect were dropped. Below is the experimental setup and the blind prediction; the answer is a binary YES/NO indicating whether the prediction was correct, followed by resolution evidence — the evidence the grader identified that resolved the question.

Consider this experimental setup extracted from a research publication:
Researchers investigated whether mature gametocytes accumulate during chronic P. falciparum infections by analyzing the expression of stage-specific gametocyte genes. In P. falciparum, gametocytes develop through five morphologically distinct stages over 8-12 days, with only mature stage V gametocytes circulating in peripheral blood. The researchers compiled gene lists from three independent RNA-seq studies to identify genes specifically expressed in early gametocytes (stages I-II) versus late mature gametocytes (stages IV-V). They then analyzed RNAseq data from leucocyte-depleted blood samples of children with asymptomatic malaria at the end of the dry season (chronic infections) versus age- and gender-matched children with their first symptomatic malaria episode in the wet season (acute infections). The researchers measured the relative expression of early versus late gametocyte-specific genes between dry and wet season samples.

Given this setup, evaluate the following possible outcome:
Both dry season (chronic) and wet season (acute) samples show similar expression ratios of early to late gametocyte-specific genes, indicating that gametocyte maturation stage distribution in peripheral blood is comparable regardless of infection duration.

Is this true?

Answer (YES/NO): NO